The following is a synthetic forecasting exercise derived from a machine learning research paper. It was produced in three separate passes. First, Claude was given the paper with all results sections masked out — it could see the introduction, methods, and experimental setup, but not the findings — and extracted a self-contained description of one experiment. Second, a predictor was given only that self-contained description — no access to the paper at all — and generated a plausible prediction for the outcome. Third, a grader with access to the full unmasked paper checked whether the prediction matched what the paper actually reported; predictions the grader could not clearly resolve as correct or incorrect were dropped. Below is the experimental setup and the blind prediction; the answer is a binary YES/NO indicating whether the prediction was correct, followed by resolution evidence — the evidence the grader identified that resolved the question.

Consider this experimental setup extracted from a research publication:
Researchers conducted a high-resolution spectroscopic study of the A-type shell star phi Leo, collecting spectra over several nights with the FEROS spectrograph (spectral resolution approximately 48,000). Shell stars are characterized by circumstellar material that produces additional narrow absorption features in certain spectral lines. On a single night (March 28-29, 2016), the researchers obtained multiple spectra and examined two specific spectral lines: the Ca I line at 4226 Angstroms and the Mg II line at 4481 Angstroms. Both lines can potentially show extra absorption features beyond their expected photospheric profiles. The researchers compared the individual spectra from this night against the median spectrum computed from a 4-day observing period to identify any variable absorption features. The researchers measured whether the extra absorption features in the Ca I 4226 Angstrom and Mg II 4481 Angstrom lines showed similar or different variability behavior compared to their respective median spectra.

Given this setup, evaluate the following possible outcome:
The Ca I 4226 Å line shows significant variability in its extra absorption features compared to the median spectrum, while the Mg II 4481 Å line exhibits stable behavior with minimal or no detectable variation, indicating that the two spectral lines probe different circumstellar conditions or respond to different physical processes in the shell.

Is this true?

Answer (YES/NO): NO